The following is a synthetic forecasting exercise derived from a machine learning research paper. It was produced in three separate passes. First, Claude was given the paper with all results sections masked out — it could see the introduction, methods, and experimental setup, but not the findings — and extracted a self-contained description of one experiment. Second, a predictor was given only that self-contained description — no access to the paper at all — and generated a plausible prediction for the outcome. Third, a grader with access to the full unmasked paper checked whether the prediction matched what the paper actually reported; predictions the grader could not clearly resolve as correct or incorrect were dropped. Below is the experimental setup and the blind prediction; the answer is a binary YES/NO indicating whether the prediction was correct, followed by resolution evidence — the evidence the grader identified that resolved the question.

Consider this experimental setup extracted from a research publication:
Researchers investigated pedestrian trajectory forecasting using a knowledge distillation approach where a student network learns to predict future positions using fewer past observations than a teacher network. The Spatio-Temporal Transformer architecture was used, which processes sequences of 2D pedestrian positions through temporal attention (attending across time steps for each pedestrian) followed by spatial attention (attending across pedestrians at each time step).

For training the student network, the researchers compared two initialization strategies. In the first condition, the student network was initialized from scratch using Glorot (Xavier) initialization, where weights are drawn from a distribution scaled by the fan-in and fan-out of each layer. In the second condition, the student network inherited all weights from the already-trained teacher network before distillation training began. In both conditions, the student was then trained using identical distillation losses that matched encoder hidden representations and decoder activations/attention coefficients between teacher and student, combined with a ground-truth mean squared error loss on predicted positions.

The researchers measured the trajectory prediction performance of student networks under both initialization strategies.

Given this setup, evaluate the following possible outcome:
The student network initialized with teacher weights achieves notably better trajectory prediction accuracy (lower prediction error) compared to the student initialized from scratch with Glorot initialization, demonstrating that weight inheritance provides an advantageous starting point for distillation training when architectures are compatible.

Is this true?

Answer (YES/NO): YES